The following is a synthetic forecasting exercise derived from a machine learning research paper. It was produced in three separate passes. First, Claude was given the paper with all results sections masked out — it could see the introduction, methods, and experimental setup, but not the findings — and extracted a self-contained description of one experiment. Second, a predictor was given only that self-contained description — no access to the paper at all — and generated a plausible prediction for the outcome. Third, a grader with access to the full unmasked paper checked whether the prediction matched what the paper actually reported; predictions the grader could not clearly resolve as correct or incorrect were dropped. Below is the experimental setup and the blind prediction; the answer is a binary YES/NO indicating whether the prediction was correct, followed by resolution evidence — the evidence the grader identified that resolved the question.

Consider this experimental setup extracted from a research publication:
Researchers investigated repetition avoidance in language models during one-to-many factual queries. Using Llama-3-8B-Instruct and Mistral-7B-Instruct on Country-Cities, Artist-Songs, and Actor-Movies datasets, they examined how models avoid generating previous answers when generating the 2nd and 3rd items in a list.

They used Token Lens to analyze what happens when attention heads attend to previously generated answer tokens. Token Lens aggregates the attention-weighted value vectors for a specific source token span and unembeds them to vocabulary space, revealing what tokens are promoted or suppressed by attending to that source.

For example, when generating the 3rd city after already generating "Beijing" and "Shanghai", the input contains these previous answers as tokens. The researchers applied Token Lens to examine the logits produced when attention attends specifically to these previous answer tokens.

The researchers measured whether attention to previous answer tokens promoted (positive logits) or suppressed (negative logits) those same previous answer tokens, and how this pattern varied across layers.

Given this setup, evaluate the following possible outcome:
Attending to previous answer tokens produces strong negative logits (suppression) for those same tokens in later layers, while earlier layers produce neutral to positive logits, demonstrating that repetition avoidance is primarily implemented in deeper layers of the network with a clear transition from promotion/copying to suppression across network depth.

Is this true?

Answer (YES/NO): YES